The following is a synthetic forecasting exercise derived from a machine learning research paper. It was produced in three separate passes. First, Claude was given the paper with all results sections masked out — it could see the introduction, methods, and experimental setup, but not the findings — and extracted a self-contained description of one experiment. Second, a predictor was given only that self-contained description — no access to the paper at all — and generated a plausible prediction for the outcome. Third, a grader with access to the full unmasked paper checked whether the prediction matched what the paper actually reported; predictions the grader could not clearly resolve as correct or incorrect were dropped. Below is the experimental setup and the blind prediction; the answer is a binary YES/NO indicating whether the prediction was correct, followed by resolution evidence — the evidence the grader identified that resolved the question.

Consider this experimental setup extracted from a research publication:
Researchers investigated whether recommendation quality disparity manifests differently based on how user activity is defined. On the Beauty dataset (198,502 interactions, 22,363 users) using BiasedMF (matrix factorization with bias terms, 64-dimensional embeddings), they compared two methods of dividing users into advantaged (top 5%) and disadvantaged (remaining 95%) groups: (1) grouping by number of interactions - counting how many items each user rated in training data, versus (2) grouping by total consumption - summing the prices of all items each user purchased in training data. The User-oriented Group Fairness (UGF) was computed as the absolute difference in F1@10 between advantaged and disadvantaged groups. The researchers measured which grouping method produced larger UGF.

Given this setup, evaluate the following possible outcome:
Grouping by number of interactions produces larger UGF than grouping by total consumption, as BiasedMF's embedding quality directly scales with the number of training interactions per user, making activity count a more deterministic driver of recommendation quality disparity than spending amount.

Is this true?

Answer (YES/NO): YES